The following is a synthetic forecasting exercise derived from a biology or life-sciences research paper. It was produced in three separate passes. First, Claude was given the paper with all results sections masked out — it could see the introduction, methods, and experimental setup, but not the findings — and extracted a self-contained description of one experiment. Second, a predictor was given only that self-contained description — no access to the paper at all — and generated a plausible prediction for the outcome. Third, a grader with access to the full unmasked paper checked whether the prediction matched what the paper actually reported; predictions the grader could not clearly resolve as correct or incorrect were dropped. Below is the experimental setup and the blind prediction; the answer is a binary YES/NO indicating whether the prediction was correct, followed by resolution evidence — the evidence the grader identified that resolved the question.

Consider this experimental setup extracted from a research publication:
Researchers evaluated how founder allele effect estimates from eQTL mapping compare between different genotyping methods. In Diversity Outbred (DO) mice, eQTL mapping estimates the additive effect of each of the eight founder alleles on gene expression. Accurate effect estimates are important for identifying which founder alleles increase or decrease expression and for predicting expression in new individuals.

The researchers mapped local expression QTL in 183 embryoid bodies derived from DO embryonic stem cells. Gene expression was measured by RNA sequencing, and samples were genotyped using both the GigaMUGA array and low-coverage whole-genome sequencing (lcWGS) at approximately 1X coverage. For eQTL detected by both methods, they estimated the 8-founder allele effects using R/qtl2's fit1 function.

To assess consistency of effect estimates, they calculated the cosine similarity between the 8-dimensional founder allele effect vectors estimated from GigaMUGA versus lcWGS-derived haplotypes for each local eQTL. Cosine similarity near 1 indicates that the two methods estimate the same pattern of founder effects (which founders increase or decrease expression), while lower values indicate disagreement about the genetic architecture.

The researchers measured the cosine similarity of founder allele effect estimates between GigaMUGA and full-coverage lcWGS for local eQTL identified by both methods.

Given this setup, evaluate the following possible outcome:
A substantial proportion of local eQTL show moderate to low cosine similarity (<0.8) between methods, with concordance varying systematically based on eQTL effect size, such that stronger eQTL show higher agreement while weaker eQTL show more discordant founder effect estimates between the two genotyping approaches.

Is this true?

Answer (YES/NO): NO